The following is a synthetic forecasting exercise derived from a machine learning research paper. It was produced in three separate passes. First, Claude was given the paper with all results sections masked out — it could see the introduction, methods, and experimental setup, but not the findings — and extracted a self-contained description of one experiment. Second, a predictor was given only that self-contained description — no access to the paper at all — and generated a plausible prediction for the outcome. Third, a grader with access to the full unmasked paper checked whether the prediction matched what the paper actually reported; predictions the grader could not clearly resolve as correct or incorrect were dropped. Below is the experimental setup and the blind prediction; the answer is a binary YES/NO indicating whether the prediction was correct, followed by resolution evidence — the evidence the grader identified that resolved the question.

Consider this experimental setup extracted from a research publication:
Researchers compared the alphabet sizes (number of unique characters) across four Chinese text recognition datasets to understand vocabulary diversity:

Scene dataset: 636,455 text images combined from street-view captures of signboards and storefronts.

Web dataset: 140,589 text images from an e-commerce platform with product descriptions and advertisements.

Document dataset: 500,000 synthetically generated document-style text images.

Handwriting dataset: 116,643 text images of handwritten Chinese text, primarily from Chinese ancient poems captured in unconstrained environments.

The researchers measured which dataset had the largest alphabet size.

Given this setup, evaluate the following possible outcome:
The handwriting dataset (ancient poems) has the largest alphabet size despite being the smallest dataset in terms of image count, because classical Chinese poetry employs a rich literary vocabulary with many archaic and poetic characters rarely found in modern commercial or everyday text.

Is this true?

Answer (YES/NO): YES